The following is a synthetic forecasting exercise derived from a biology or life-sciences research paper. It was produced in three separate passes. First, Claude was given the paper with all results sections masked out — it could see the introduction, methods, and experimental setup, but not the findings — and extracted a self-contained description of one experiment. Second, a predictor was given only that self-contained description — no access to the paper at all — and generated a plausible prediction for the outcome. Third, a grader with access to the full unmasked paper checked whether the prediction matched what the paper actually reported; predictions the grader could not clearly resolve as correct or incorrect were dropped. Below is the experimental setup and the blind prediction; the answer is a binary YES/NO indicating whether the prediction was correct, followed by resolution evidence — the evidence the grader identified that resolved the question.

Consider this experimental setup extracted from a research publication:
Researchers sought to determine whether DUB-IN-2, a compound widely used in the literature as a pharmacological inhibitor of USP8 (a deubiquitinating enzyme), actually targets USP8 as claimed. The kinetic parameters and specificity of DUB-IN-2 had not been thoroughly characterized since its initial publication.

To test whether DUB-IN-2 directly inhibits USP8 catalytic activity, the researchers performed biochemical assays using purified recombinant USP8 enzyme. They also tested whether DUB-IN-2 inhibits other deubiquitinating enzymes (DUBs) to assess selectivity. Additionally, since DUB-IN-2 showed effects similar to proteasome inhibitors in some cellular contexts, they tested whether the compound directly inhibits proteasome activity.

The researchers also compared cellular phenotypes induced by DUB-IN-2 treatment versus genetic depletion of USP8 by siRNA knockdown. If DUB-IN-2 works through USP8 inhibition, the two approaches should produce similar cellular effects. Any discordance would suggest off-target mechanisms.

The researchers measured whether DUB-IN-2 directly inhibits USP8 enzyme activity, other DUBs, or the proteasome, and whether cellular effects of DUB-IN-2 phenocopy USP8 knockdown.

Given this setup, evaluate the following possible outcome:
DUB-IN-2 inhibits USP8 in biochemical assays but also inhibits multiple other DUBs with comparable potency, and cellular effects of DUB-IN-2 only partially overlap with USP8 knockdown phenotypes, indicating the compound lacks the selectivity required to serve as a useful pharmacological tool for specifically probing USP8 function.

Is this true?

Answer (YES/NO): NO